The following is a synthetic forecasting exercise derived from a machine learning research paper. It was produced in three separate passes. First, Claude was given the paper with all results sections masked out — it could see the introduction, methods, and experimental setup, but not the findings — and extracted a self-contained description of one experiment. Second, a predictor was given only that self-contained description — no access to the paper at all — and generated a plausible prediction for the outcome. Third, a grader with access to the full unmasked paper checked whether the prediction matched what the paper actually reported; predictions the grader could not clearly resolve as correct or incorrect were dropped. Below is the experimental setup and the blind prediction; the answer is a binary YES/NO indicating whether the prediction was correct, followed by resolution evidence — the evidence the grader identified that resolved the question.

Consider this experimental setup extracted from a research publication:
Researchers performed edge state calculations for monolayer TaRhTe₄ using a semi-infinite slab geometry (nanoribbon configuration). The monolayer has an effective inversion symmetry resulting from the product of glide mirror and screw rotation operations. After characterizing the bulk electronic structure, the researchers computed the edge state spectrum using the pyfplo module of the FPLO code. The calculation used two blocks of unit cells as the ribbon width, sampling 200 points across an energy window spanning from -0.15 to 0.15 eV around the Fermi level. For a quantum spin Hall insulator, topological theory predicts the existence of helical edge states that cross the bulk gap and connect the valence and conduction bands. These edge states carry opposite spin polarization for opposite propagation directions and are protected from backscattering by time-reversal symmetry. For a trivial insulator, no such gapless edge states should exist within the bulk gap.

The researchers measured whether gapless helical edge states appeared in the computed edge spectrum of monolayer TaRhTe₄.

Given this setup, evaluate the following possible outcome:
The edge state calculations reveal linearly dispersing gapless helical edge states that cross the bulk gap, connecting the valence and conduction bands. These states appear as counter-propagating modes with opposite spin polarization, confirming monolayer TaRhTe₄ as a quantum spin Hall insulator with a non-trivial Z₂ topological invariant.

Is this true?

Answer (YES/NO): NO